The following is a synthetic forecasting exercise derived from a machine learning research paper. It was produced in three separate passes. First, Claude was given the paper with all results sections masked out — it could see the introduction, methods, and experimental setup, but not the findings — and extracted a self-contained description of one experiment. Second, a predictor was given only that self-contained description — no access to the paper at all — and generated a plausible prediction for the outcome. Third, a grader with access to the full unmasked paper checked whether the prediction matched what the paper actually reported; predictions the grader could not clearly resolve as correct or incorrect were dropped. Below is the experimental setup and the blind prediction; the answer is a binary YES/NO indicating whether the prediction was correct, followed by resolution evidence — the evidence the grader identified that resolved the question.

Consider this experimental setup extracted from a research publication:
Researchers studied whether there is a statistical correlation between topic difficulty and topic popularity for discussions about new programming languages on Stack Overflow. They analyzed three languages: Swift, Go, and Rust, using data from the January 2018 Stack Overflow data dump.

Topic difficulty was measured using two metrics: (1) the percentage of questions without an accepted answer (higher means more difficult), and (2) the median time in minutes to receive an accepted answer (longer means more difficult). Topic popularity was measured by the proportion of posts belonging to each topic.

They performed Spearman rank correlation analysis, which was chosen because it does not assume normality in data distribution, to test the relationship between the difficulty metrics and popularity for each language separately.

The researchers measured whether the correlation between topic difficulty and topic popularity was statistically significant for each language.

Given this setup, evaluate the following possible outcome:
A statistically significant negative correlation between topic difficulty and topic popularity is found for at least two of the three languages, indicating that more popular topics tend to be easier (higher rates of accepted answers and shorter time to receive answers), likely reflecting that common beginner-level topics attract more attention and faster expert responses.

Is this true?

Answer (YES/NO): NO